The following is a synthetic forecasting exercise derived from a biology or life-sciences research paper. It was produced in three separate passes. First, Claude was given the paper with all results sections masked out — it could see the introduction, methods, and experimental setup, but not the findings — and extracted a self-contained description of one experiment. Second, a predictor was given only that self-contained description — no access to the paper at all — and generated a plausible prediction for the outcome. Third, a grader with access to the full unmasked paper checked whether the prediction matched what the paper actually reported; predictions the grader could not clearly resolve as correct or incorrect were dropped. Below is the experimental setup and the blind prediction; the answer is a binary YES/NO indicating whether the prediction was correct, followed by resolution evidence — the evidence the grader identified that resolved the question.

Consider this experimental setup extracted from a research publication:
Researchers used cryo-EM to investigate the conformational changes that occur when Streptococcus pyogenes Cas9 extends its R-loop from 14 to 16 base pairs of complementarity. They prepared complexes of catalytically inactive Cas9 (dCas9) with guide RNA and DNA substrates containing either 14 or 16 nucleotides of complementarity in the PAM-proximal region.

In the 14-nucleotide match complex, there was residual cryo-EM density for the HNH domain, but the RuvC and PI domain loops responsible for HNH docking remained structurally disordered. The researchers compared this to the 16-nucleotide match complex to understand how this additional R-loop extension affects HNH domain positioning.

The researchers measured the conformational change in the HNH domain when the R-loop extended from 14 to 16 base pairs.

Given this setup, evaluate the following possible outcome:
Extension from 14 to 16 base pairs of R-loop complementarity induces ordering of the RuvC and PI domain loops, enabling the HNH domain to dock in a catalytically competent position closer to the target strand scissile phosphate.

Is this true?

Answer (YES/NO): NO